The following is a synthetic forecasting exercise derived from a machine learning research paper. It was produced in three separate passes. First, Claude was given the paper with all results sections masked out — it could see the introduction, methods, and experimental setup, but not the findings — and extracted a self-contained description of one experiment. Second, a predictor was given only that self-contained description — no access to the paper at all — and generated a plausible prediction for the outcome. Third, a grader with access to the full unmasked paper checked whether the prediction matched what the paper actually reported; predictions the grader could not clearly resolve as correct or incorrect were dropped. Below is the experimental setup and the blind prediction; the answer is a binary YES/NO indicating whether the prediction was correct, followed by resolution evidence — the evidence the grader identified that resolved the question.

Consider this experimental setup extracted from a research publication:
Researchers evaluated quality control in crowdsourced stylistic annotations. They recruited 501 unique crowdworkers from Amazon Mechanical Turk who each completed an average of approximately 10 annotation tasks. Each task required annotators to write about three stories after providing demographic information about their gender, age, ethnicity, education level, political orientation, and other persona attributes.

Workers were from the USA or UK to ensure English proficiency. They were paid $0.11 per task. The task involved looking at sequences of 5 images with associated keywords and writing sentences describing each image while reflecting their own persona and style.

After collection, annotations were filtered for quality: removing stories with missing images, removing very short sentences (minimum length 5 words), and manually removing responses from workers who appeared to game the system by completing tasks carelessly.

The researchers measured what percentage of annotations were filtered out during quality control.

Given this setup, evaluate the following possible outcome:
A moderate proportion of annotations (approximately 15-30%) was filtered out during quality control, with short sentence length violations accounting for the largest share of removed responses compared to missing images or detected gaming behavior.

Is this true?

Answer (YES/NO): NO